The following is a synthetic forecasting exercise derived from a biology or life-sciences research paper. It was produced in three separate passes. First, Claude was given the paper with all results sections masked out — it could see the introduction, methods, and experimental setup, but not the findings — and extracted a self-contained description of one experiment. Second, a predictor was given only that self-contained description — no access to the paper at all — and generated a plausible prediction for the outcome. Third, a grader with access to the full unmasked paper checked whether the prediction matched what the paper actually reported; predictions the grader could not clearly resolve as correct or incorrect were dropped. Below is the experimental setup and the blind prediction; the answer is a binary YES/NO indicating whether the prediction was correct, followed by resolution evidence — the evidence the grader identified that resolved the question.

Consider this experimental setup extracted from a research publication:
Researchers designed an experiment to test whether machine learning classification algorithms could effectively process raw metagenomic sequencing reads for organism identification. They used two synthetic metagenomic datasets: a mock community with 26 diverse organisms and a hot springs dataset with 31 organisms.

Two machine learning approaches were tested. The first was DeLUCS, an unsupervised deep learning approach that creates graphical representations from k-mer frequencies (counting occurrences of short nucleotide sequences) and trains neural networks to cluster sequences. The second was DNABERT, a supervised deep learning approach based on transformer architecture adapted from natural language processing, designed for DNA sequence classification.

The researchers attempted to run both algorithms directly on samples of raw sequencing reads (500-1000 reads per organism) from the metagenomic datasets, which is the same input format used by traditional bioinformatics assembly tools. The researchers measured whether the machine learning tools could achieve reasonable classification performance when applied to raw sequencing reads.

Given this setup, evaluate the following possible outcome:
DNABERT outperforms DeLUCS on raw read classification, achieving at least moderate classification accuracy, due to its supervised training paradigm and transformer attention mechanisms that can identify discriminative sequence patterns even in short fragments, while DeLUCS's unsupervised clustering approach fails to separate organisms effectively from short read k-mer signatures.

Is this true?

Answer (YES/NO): NO